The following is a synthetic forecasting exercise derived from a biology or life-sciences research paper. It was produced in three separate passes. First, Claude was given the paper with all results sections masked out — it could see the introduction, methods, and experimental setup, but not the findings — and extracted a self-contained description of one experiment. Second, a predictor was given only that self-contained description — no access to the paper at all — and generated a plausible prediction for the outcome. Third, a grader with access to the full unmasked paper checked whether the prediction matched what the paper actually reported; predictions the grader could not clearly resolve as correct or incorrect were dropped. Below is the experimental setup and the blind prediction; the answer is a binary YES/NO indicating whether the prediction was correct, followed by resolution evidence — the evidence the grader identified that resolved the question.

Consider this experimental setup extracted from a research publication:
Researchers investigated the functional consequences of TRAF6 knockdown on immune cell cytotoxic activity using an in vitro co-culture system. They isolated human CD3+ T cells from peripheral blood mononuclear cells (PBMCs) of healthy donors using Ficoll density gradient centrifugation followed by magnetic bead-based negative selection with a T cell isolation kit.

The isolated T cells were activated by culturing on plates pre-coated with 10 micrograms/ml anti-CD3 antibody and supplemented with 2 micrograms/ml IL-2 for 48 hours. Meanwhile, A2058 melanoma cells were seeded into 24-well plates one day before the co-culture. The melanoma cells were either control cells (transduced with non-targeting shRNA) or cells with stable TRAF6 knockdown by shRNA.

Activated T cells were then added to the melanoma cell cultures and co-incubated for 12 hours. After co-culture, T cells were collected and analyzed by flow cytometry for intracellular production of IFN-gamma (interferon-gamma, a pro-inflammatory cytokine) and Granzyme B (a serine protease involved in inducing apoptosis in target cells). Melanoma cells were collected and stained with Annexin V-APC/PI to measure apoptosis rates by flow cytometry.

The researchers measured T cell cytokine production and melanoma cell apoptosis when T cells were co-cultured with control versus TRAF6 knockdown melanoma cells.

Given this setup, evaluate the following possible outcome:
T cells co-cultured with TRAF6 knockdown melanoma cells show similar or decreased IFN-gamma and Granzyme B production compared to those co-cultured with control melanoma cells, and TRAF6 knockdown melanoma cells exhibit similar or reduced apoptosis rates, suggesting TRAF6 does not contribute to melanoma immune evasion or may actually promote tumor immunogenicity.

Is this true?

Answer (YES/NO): NO